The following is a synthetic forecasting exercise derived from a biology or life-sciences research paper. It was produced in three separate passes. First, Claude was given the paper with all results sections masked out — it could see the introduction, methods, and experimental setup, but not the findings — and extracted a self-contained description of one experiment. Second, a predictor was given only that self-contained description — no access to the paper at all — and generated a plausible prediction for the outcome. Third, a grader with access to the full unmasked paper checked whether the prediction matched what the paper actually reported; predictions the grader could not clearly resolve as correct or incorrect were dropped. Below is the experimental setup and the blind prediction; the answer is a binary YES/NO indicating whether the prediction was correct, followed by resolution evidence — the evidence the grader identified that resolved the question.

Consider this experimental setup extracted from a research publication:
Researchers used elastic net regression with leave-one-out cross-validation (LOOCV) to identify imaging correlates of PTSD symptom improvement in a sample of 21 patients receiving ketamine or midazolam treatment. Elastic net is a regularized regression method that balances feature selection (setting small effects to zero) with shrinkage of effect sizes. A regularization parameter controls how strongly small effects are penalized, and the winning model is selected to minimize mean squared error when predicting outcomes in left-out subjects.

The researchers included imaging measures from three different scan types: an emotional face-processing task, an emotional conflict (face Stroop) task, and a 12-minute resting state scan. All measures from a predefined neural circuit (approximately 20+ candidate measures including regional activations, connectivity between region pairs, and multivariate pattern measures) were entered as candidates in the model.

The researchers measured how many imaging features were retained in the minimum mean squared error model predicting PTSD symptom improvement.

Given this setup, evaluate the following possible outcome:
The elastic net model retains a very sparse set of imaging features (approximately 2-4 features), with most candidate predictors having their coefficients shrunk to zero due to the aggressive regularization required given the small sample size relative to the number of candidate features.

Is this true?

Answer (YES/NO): YES